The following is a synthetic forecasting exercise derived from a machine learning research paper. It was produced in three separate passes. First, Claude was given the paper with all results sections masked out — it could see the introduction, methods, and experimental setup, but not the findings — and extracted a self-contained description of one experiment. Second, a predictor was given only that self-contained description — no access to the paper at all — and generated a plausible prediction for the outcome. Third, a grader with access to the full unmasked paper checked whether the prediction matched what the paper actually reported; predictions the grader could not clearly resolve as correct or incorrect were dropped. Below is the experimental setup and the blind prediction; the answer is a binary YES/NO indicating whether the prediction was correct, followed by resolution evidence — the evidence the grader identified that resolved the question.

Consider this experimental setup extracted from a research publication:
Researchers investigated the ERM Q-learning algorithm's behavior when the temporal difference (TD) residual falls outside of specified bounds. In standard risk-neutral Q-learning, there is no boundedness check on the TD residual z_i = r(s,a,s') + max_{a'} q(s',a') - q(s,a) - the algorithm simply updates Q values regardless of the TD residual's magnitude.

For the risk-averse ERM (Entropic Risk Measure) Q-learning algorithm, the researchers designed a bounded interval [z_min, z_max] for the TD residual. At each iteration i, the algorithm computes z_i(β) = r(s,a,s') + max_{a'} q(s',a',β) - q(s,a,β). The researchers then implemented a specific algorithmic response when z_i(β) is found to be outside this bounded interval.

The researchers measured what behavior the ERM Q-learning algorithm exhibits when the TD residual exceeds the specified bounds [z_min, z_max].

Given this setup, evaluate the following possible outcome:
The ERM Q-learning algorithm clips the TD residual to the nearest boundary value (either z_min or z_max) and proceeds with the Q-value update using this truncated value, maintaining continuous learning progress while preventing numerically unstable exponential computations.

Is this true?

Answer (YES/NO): NO